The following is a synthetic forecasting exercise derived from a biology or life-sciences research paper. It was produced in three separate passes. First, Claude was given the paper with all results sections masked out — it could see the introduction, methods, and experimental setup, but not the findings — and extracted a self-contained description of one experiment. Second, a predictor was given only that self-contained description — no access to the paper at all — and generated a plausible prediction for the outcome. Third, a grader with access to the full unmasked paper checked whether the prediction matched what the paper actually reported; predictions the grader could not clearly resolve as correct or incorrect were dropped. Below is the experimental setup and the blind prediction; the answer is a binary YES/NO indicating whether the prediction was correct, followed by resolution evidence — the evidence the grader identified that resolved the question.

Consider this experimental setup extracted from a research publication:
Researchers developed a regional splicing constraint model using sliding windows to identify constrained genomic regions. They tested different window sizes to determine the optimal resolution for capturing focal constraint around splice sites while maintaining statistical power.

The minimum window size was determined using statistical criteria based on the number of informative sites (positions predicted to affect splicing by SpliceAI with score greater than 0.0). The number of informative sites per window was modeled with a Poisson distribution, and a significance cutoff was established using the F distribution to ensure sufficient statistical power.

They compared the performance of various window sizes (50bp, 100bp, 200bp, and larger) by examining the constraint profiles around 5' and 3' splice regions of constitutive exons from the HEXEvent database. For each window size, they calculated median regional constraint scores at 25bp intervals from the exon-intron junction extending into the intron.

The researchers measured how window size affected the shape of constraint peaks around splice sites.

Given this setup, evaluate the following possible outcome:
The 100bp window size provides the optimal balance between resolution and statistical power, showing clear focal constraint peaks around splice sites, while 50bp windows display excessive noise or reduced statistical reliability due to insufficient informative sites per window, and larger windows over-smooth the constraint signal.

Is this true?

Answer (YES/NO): NO